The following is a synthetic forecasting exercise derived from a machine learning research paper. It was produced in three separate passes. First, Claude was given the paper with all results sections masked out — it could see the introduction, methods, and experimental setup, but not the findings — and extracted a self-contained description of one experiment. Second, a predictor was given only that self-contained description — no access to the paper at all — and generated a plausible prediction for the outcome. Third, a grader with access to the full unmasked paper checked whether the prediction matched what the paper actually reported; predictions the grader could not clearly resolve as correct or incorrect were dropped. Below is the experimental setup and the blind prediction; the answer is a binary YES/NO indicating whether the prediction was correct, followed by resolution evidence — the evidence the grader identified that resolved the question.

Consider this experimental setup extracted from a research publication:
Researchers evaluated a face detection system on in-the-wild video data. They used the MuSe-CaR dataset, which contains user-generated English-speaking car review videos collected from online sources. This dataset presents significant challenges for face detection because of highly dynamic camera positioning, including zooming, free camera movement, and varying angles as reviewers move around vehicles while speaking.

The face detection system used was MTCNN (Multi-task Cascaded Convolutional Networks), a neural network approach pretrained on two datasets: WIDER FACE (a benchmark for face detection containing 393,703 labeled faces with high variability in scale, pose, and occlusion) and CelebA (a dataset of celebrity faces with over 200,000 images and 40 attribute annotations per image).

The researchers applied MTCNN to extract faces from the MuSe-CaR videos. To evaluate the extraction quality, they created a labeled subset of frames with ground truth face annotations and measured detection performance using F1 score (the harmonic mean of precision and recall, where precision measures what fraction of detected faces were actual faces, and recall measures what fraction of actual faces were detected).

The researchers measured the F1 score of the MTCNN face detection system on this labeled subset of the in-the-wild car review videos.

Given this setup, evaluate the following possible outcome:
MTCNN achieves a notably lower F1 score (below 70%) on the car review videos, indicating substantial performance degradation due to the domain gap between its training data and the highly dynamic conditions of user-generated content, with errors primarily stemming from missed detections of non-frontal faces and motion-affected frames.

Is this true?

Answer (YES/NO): NO